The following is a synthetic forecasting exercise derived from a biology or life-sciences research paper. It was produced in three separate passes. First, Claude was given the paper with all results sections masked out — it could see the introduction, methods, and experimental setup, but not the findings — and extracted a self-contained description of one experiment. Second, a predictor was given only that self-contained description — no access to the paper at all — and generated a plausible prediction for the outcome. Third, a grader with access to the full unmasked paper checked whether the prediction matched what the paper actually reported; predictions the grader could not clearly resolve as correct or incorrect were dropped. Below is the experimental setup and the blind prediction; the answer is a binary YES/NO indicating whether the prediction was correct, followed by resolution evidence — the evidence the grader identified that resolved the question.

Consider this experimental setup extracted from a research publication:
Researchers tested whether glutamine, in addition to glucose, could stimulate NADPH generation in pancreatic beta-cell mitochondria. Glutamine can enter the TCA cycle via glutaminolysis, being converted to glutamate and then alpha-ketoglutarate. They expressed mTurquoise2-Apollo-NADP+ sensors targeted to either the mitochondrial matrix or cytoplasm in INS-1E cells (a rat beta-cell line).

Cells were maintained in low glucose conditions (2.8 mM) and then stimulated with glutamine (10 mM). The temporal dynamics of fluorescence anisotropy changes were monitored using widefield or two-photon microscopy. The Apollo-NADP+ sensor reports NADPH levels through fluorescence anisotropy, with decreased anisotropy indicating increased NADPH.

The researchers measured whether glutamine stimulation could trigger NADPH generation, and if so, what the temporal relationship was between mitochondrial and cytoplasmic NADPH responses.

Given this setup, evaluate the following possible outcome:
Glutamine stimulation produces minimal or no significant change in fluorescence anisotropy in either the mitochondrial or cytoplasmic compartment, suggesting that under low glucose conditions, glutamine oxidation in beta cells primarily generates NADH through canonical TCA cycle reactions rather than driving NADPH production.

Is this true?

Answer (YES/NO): NO